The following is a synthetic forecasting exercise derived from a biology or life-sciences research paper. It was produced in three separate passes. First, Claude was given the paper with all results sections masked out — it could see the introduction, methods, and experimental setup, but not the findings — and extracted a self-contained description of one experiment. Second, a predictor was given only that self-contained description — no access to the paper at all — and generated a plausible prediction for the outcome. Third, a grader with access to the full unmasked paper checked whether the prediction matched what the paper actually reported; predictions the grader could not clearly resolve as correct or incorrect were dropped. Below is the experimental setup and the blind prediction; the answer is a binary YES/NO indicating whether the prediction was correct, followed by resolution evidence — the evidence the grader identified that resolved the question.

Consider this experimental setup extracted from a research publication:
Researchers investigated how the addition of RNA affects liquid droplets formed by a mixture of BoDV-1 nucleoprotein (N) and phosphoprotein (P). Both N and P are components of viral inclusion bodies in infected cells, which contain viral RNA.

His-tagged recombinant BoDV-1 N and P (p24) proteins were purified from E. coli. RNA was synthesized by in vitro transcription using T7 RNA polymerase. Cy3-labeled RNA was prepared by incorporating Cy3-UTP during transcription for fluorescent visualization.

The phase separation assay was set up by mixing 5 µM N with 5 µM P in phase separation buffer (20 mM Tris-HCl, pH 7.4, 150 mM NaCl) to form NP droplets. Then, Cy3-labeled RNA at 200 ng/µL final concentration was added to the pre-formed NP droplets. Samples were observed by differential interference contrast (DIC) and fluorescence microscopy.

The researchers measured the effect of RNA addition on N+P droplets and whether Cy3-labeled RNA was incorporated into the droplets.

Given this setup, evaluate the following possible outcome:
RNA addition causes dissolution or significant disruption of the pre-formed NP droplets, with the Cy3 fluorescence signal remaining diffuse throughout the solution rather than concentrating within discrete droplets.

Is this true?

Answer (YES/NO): NO